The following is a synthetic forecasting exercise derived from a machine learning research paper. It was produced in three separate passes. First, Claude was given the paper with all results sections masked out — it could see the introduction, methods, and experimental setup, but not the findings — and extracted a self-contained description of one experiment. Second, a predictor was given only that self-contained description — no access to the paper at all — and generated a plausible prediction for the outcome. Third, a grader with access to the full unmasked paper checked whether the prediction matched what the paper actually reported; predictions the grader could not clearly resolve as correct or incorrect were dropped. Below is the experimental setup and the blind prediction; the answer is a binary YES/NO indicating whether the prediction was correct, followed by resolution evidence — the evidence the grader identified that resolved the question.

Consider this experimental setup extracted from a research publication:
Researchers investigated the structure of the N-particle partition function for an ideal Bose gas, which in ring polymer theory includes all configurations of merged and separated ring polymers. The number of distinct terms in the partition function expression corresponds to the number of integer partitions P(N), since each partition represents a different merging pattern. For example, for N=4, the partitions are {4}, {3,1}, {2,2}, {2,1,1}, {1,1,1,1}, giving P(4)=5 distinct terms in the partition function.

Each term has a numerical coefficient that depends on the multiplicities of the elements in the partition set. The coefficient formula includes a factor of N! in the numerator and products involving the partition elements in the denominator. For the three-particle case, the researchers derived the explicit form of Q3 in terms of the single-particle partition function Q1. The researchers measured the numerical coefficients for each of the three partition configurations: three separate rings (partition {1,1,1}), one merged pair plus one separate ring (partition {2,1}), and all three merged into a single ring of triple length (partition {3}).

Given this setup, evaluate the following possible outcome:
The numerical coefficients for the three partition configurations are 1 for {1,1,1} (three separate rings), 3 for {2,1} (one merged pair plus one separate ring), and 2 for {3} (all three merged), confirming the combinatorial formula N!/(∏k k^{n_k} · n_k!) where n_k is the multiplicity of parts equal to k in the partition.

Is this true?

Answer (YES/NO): YES